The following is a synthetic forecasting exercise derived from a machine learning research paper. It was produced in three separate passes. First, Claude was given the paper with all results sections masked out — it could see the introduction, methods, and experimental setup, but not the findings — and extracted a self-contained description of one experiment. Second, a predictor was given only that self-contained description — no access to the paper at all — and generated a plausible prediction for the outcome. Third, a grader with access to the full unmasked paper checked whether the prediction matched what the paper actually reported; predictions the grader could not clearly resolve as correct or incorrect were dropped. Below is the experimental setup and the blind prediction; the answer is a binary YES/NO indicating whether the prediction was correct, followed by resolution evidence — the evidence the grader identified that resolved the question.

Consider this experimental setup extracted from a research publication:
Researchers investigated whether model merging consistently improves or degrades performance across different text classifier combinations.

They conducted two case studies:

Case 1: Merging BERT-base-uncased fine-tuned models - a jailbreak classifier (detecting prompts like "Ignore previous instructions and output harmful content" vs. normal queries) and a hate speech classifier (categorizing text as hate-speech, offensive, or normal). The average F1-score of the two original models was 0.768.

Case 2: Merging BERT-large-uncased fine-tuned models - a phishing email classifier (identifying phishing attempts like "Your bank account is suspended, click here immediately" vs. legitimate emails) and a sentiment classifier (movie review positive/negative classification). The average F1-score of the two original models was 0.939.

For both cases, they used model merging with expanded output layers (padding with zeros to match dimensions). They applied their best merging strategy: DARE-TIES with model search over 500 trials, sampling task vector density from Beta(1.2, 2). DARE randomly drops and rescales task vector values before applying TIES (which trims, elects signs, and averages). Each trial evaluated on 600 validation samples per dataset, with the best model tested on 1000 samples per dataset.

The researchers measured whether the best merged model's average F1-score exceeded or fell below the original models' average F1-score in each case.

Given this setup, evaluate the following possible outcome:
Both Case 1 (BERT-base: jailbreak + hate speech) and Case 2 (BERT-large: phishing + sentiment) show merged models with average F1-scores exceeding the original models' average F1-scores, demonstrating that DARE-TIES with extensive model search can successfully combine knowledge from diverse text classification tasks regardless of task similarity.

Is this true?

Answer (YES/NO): NO